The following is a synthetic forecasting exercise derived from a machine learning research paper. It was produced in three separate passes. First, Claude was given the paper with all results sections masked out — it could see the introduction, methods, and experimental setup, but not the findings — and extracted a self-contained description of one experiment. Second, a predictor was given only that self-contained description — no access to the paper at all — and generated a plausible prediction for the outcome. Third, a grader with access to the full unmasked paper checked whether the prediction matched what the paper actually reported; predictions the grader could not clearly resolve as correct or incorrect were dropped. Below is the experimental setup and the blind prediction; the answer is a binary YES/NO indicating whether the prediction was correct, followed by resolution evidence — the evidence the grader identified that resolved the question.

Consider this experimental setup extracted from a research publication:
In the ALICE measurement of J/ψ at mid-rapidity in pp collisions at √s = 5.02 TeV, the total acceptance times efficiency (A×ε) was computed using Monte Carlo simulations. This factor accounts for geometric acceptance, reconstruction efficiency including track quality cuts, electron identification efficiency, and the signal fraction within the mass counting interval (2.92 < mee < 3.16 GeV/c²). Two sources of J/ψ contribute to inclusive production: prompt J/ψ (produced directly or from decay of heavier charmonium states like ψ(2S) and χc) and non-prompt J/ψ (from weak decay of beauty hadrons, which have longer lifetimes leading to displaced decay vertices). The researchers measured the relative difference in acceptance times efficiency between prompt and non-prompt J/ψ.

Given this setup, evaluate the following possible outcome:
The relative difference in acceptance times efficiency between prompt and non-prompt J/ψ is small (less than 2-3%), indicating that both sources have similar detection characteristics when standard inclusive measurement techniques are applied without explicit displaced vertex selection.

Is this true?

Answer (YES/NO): YES